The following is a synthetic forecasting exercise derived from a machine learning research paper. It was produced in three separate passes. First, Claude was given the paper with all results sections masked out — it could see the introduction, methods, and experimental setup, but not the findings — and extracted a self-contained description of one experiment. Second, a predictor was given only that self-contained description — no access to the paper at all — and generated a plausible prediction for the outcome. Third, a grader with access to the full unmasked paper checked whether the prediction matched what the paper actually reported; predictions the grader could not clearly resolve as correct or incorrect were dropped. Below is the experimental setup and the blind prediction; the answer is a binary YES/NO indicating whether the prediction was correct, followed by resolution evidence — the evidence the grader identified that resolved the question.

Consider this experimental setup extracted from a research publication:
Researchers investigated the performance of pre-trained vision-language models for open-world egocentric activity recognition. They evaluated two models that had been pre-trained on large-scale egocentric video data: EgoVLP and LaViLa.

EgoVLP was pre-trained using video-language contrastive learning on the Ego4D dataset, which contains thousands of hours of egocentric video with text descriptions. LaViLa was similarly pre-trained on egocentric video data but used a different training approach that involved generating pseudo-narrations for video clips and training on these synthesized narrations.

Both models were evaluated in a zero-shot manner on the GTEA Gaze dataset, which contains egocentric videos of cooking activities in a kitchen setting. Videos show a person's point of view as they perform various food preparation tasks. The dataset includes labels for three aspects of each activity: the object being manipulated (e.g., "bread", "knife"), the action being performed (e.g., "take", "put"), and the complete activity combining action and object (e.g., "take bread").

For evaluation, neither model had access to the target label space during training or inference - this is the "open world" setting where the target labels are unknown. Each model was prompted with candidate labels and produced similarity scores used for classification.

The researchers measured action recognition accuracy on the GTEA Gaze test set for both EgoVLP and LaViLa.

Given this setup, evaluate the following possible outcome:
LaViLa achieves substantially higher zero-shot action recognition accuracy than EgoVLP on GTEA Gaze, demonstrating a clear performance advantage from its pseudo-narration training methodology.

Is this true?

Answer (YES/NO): YES